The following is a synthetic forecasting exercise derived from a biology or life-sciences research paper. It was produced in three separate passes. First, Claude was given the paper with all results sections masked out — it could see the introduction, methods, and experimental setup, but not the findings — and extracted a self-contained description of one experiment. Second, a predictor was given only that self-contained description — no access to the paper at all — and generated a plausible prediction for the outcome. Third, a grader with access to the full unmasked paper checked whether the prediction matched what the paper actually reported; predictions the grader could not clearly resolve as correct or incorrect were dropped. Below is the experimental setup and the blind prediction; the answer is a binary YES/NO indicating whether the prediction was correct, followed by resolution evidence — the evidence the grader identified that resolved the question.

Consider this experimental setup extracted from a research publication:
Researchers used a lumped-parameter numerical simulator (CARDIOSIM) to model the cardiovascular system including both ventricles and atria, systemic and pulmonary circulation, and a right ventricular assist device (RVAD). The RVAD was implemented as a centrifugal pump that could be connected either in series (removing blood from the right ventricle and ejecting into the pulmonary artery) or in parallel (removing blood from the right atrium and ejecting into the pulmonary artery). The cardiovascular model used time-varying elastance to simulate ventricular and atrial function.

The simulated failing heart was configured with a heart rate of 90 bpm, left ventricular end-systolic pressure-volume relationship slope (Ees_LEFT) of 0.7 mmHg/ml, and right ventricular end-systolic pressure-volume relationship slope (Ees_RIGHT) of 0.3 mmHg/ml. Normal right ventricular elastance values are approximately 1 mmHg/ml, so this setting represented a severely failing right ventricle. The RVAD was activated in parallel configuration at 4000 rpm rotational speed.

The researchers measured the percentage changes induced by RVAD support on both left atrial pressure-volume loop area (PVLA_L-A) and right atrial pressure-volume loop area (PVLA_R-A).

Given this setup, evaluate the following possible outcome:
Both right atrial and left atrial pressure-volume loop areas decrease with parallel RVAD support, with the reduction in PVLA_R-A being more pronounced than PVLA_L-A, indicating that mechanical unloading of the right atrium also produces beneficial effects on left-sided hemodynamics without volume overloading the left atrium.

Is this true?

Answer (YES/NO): NO